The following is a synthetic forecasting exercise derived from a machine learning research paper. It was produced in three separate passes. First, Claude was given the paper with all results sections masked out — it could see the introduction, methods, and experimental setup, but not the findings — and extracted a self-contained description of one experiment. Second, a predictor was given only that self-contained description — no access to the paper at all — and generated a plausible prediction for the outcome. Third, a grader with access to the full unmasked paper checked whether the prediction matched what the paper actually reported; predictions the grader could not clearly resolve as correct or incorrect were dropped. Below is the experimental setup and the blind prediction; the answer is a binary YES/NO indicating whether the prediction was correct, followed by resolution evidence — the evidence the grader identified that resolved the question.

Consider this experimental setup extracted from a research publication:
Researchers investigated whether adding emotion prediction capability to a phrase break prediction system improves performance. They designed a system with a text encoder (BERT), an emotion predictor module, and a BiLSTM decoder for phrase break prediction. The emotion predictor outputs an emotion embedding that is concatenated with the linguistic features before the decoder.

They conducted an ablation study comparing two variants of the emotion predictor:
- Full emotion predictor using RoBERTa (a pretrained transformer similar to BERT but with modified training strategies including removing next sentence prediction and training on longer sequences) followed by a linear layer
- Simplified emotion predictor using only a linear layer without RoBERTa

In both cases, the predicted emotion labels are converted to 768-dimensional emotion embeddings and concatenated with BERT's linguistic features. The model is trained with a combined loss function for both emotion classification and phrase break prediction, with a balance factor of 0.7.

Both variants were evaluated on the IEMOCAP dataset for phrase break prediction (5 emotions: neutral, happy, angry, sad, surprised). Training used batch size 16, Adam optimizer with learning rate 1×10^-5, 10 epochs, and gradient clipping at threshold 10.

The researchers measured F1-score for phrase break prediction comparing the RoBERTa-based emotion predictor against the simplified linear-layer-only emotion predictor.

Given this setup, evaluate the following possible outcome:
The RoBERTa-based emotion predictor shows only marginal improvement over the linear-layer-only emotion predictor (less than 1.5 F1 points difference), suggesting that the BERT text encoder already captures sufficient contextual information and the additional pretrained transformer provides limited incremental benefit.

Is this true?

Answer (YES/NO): NO